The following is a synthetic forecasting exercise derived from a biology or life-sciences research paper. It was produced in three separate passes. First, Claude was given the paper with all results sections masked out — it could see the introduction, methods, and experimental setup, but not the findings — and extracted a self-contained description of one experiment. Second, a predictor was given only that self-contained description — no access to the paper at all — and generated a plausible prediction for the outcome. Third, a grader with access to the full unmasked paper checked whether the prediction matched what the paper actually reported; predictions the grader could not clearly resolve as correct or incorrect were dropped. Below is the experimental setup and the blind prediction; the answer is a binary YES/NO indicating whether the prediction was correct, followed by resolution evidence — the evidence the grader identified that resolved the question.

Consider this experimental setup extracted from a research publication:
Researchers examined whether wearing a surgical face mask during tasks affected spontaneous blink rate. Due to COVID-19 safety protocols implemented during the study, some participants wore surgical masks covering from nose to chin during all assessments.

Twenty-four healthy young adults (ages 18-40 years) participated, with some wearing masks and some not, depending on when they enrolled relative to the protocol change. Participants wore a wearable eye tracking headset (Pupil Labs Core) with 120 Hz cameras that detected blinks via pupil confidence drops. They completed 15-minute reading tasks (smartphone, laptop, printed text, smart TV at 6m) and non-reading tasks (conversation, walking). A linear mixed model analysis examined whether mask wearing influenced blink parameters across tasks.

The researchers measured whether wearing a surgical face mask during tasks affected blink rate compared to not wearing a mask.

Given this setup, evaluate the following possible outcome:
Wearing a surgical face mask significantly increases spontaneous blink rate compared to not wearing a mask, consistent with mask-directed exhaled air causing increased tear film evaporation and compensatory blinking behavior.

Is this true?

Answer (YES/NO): NO